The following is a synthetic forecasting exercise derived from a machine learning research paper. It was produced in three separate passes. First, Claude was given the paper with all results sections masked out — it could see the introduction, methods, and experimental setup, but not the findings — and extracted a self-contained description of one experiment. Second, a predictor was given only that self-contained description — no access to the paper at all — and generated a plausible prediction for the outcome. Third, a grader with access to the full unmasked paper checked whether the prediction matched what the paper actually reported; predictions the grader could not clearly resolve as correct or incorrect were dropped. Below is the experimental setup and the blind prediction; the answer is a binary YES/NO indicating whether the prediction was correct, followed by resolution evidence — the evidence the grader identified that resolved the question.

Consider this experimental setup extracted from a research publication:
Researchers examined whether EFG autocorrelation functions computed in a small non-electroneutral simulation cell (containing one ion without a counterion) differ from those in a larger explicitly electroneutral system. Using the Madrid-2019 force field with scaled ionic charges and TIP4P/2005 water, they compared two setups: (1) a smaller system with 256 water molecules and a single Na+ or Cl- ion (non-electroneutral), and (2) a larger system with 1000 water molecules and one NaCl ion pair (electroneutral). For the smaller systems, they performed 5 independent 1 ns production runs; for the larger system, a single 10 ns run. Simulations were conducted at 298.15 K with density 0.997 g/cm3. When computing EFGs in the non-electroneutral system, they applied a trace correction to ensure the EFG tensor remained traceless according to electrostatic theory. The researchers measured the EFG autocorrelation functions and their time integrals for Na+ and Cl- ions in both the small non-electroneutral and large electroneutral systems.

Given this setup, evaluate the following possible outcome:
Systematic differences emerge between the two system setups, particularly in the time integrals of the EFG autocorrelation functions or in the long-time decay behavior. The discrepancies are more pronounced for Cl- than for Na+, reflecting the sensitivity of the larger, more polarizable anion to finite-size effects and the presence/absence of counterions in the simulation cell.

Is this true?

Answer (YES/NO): NO